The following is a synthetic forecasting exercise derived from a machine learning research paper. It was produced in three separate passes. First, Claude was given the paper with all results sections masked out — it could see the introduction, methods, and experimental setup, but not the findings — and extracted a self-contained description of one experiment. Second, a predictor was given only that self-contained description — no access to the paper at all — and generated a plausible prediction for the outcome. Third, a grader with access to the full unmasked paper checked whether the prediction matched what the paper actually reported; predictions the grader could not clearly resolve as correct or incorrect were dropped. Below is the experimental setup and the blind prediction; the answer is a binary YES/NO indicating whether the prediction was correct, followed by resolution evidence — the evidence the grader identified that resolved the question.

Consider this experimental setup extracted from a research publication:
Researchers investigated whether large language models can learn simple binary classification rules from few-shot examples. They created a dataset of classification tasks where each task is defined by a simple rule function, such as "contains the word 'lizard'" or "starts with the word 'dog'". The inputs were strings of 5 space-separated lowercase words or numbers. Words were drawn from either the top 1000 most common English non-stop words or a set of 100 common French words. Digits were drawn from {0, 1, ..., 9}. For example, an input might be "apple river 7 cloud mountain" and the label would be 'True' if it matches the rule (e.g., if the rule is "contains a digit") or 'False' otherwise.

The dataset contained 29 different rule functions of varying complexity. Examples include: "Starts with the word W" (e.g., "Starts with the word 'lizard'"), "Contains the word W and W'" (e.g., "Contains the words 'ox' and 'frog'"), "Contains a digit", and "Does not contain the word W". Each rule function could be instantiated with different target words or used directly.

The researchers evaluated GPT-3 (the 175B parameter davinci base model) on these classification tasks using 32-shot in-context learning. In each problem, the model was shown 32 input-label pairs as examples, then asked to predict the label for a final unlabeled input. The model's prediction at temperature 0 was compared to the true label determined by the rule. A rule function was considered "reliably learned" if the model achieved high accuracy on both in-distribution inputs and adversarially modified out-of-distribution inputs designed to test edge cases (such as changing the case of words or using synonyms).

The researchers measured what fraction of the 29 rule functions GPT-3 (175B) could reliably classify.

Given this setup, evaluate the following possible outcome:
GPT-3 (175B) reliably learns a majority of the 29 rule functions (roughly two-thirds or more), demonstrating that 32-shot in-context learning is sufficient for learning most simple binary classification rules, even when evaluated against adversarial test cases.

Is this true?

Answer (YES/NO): NO